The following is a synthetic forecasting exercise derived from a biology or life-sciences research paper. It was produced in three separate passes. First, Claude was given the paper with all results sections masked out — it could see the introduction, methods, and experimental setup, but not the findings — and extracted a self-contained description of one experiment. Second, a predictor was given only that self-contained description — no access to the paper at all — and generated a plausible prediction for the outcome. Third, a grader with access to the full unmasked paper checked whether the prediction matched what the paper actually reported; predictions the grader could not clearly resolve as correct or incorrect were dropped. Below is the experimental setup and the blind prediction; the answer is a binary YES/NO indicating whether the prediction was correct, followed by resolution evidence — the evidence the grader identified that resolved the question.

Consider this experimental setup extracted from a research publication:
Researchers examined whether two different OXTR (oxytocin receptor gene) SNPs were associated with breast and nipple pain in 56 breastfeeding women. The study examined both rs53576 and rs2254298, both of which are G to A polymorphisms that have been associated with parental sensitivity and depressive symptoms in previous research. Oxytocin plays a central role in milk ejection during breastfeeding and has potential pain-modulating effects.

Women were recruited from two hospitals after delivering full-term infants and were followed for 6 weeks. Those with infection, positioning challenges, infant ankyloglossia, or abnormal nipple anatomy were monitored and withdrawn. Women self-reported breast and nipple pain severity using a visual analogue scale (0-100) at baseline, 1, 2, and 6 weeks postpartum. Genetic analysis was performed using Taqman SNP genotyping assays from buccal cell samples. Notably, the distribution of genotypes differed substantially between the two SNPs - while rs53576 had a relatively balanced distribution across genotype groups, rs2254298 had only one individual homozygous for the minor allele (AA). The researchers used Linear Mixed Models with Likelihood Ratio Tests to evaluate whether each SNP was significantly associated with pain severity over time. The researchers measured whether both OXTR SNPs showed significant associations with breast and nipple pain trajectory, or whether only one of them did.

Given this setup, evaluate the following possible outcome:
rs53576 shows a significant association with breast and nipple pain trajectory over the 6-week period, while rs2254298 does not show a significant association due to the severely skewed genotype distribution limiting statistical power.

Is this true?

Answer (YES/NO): YES